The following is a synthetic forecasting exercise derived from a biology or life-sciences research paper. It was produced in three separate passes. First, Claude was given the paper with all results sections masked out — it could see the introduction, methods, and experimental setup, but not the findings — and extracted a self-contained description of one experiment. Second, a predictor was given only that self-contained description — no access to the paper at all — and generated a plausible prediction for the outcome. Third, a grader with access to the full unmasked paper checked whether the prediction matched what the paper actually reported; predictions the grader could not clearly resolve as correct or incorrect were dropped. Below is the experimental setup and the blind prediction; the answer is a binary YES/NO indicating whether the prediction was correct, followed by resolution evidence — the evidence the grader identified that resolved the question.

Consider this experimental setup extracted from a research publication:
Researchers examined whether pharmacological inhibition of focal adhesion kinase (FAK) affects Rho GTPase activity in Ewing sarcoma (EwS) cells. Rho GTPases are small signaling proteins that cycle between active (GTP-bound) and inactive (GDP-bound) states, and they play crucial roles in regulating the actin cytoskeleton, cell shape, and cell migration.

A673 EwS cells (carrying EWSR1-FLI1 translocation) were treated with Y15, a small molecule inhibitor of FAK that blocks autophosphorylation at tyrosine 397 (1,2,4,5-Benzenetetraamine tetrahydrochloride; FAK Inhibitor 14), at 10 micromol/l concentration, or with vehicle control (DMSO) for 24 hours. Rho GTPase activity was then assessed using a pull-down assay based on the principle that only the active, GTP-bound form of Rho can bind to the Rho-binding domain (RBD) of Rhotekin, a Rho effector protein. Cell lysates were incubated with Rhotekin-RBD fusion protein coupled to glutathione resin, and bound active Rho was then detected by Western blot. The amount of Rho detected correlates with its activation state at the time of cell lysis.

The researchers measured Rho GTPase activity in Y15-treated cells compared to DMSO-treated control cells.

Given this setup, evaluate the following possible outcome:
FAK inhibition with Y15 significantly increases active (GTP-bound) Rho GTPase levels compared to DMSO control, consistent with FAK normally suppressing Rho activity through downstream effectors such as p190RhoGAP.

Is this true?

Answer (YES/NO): NO